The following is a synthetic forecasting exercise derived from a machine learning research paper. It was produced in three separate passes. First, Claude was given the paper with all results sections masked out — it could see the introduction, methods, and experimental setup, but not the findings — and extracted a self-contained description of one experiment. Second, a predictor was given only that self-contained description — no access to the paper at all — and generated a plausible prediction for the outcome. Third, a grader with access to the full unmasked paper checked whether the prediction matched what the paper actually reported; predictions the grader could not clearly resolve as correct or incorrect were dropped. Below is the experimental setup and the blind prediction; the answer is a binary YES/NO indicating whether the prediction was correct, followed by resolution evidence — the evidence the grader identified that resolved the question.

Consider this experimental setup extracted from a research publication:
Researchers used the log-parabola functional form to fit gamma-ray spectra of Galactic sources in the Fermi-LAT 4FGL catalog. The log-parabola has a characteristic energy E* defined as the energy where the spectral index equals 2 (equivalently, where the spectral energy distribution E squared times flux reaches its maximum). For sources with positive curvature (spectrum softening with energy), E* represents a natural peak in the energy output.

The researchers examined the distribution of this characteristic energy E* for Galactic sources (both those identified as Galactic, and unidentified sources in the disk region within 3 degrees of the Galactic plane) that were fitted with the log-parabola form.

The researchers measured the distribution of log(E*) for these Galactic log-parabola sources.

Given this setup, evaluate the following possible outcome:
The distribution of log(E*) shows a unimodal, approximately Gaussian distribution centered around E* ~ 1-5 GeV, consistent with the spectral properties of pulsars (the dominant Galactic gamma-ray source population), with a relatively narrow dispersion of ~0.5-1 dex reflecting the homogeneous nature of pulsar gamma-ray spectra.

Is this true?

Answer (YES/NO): NO